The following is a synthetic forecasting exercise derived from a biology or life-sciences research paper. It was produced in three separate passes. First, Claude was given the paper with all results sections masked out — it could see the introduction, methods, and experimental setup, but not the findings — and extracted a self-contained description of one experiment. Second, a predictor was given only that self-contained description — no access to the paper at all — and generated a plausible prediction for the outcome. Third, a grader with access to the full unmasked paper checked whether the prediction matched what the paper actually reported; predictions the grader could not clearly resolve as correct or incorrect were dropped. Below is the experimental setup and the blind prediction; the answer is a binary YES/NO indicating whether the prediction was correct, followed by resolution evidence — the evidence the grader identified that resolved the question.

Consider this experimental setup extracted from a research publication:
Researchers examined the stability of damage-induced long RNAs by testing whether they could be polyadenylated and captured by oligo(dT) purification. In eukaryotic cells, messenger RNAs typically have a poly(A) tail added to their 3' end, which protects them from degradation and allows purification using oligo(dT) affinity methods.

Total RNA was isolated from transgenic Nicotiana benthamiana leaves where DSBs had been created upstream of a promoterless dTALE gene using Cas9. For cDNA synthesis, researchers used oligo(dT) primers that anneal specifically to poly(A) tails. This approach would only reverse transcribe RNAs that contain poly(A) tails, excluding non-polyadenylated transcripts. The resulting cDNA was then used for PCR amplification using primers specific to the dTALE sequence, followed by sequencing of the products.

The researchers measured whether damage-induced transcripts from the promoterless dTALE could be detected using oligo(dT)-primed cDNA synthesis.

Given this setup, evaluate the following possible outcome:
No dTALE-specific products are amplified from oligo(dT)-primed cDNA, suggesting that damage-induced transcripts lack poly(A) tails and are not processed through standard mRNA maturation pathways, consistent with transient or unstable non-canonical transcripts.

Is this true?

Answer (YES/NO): NO